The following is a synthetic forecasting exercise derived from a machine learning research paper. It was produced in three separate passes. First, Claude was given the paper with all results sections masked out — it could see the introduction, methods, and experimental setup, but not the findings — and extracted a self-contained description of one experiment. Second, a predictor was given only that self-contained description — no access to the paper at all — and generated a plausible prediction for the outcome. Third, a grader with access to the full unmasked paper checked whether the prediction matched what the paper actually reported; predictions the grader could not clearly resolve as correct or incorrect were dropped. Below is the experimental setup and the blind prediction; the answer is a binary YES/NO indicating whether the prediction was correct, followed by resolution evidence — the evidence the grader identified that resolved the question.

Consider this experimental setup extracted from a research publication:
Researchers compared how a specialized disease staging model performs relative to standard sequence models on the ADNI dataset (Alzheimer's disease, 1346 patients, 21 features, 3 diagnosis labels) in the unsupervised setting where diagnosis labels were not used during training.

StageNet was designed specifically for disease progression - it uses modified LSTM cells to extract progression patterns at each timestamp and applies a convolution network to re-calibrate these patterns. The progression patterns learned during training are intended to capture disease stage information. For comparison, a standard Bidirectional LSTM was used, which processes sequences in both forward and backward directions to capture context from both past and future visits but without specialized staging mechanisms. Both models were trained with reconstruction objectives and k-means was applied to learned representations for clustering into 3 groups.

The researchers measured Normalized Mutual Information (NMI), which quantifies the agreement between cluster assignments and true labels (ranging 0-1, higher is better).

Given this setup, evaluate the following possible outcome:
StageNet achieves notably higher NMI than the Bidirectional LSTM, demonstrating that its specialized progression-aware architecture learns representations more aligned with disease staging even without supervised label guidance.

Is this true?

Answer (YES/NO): YES